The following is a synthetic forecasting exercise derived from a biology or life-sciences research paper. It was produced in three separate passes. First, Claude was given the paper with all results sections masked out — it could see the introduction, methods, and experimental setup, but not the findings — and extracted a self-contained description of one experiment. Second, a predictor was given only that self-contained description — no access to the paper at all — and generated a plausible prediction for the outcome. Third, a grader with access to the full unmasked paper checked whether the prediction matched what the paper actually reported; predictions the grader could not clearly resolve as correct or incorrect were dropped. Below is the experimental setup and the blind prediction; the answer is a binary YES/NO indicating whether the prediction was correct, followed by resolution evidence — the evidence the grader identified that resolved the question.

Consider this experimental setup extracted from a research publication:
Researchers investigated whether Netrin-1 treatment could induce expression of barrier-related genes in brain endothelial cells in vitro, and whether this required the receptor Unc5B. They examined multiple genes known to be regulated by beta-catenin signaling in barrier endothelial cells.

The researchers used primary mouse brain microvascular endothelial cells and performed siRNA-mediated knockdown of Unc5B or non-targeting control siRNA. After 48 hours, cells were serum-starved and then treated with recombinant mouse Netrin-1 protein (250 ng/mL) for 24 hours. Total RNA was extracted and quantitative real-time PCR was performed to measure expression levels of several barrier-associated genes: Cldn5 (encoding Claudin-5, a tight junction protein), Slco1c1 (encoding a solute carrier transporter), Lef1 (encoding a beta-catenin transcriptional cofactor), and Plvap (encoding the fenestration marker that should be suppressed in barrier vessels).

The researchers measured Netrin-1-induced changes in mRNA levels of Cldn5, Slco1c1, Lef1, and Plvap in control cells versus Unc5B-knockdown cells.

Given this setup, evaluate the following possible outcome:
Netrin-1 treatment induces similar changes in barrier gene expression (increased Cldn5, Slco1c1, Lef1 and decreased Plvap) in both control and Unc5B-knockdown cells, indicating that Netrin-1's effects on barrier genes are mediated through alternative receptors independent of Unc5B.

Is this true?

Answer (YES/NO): NO